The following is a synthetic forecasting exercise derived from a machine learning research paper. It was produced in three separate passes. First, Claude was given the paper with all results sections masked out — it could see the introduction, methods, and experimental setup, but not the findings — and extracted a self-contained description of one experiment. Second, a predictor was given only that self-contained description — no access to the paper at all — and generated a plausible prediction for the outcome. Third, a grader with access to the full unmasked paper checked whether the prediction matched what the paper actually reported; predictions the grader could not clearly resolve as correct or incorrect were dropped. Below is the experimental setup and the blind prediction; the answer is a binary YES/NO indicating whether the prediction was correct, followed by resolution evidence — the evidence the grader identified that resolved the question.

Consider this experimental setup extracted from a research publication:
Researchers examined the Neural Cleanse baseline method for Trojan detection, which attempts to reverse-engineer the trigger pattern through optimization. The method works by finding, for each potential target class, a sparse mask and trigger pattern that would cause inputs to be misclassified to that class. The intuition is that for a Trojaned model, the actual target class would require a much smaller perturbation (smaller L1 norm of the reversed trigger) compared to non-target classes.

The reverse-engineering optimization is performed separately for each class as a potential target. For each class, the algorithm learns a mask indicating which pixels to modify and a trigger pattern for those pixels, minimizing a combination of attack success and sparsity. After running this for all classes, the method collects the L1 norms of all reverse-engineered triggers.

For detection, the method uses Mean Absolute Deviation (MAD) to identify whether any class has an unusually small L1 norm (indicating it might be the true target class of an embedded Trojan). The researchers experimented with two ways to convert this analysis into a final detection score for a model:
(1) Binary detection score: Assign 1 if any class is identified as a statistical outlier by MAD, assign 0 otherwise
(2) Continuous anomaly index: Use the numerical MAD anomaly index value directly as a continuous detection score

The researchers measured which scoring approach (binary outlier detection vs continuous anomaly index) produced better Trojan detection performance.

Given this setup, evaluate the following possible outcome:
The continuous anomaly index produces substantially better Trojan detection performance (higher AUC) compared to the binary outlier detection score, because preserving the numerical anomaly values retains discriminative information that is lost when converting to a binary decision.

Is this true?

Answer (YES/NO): NO